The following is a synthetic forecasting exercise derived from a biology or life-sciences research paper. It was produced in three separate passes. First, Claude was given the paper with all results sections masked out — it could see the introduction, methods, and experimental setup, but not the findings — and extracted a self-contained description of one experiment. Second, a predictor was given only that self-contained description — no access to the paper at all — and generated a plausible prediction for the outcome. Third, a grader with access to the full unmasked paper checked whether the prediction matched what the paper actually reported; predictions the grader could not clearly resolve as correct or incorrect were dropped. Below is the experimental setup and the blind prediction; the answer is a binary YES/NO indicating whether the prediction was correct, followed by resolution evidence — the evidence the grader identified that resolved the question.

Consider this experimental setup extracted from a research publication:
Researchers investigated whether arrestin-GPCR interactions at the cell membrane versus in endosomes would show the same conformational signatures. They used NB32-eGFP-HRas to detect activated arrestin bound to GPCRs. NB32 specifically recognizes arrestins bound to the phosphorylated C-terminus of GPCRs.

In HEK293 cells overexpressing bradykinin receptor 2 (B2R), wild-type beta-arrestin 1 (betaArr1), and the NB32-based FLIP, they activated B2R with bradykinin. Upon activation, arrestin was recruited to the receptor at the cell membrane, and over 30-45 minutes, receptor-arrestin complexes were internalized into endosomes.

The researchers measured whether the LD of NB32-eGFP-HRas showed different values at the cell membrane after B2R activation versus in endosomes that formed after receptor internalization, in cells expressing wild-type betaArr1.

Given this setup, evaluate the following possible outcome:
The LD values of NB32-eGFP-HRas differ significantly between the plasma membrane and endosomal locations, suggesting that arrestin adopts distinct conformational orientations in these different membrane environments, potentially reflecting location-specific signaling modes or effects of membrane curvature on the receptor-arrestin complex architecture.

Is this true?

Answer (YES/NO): NO